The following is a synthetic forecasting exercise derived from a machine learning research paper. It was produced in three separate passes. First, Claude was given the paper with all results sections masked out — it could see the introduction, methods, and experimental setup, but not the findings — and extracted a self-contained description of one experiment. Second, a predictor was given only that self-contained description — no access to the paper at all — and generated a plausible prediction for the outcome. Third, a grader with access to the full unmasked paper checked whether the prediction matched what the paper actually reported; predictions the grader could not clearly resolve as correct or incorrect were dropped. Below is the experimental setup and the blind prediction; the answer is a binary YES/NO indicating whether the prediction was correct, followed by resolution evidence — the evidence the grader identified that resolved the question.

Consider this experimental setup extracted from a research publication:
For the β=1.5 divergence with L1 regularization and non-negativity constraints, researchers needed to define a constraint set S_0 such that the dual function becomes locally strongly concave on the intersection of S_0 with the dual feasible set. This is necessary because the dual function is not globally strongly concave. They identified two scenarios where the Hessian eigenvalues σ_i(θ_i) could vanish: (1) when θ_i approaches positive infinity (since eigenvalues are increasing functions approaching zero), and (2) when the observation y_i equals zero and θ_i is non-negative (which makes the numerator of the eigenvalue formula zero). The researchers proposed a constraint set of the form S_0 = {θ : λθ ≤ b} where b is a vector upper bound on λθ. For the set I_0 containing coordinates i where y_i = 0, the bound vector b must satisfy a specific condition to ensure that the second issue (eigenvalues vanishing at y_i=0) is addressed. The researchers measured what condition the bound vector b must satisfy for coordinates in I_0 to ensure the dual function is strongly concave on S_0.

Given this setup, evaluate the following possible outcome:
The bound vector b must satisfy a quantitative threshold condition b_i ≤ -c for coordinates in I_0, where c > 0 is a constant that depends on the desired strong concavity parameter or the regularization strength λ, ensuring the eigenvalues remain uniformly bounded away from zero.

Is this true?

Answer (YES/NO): NO